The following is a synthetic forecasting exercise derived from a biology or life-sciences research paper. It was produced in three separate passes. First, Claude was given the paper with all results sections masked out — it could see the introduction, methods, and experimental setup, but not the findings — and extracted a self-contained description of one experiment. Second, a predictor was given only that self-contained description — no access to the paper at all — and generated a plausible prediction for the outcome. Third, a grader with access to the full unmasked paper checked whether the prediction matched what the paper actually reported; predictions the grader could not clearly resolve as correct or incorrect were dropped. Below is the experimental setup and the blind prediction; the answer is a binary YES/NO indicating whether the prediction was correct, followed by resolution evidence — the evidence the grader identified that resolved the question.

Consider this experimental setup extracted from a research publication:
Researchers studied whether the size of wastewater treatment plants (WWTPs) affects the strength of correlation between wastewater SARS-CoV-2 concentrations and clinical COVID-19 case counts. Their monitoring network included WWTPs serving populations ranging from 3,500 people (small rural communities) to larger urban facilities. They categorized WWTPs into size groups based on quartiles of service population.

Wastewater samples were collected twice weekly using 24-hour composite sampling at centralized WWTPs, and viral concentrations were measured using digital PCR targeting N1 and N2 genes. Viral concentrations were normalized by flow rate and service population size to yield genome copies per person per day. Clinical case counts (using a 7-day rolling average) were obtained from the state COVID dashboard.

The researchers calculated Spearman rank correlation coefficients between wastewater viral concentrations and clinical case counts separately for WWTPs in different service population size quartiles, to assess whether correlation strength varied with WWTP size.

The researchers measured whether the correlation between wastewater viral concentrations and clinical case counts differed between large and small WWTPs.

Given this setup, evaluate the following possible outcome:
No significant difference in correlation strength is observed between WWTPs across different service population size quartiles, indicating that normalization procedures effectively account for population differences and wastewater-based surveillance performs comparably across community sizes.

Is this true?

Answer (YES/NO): NO